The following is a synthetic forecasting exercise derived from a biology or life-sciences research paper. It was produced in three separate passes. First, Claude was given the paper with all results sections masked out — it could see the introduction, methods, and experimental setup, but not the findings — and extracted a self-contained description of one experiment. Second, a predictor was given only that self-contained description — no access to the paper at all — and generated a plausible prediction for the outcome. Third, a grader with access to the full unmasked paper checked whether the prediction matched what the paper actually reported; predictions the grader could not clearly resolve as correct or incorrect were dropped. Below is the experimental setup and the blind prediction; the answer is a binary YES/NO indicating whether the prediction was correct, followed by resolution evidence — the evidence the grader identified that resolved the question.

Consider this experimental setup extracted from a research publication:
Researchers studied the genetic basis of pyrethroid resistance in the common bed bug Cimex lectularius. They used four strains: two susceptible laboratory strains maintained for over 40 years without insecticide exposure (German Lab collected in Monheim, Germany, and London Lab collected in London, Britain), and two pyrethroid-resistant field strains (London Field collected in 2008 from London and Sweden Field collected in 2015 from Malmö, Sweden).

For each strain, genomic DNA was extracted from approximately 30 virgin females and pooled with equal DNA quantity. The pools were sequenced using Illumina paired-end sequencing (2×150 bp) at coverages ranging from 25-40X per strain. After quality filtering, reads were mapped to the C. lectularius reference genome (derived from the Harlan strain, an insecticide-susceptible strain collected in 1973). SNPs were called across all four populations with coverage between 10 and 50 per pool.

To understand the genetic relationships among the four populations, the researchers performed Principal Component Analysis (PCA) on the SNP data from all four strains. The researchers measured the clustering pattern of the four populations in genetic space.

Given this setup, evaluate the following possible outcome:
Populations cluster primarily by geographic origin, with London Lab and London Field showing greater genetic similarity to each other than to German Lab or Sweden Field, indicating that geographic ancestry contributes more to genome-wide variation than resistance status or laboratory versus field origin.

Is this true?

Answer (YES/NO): YES